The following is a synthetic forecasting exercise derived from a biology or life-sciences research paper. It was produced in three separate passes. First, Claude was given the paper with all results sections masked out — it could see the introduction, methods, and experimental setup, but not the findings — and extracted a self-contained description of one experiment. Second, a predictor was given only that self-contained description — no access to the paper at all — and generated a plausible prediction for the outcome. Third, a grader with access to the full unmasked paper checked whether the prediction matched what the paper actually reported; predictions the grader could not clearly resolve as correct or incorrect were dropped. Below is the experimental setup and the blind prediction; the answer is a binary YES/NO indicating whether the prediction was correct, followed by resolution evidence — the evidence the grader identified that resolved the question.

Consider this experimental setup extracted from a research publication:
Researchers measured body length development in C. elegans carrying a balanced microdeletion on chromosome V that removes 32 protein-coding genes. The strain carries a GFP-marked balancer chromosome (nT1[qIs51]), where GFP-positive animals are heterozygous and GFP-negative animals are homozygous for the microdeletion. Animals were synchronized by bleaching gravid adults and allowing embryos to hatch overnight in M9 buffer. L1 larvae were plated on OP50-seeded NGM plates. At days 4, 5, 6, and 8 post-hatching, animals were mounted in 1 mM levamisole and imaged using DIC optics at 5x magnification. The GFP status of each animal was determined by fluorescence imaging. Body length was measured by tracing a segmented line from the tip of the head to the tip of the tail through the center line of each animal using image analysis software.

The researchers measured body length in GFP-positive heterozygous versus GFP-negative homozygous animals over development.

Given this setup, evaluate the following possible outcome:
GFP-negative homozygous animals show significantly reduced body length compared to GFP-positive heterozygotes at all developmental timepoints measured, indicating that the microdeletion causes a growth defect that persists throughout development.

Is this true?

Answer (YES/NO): NO